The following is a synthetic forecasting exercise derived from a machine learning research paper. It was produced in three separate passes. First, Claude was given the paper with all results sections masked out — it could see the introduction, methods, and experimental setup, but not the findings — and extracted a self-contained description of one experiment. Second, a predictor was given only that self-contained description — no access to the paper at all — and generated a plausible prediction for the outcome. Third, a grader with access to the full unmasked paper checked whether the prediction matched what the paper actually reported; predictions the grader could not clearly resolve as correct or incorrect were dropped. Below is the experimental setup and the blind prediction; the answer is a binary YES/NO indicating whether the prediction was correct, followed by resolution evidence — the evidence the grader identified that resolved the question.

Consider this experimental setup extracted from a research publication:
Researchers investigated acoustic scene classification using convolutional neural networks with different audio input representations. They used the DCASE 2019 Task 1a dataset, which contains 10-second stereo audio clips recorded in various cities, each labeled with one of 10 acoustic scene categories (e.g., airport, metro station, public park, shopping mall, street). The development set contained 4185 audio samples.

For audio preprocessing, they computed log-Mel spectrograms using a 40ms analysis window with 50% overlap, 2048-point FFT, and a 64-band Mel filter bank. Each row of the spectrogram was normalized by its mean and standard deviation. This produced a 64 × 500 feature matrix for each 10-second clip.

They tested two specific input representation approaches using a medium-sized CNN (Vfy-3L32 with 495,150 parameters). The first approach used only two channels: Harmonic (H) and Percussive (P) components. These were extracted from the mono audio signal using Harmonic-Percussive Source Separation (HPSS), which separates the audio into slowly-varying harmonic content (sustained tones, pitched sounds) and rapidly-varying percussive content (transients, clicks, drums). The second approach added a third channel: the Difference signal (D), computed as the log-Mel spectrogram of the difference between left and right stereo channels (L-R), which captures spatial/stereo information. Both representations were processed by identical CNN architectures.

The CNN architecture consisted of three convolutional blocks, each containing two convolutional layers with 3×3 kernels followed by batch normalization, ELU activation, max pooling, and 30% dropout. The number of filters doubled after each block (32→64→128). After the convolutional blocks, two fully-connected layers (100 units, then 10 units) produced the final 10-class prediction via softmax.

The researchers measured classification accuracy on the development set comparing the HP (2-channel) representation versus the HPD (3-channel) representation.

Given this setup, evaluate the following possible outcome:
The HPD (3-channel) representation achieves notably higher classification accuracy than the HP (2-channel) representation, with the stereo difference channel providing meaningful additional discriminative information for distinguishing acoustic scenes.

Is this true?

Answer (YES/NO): YES